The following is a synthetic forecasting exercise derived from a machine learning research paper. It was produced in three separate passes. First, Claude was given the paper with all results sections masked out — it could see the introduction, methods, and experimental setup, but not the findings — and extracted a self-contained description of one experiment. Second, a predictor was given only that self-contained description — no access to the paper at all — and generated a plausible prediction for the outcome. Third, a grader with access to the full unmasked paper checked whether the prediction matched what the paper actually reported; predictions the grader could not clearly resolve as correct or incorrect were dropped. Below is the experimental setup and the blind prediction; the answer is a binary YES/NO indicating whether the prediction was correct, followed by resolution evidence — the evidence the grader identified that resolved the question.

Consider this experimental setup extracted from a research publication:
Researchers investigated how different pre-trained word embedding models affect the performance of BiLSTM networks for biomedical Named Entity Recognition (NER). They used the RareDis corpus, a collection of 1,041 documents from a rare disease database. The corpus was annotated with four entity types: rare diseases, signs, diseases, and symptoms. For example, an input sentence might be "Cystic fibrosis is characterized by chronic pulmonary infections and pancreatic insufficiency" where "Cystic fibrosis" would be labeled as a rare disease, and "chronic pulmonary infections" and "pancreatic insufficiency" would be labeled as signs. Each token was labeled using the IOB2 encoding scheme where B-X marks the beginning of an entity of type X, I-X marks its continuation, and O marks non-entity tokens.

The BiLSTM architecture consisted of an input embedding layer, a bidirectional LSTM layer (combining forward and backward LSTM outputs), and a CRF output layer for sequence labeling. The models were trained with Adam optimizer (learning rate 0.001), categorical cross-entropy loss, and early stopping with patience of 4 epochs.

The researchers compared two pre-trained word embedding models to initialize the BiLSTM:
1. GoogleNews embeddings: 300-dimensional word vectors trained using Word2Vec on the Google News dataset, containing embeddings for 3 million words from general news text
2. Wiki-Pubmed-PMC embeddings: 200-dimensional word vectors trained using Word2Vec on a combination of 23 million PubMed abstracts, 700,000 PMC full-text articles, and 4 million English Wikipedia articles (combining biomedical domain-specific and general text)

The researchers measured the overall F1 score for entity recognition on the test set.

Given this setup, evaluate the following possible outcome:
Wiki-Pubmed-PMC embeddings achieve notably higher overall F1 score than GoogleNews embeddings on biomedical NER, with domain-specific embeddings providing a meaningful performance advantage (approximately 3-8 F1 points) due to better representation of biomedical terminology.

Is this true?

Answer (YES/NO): NO